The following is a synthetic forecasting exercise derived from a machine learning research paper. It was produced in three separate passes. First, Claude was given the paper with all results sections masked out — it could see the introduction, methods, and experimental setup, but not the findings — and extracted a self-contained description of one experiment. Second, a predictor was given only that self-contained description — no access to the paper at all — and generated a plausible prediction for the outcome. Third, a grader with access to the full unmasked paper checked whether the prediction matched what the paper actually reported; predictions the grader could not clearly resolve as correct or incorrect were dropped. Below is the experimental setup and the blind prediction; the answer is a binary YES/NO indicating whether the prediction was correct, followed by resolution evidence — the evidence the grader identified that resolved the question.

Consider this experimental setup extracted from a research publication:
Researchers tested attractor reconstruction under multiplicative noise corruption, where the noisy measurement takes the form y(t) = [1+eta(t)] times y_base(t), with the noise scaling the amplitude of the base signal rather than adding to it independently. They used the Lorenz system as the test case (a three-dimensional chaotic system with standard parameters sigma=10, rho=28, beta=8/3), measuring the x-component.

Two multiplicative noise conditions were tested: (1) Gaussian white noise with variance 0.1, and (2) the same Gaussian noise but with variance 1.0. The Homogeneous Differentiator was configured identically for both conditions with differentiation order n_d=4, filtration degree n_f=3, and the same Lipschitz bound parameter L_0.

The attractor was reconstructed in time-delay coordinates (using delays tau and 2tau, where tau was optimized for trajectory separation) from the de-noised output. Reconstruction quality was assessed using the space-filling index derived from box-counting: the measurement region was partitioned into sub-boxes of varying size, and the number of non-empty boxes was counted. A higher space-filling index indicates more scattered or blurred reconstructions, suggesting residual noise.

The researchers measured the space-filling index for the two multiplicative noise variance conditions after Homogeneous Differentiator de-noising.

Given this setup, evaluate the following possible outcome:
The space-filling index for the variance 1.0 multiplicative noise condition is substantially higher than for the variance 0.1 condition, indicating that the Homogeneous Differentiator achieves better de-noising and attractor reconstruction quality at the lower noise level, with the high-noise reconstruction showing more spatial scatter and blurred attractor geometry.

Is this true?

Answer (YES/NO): NO